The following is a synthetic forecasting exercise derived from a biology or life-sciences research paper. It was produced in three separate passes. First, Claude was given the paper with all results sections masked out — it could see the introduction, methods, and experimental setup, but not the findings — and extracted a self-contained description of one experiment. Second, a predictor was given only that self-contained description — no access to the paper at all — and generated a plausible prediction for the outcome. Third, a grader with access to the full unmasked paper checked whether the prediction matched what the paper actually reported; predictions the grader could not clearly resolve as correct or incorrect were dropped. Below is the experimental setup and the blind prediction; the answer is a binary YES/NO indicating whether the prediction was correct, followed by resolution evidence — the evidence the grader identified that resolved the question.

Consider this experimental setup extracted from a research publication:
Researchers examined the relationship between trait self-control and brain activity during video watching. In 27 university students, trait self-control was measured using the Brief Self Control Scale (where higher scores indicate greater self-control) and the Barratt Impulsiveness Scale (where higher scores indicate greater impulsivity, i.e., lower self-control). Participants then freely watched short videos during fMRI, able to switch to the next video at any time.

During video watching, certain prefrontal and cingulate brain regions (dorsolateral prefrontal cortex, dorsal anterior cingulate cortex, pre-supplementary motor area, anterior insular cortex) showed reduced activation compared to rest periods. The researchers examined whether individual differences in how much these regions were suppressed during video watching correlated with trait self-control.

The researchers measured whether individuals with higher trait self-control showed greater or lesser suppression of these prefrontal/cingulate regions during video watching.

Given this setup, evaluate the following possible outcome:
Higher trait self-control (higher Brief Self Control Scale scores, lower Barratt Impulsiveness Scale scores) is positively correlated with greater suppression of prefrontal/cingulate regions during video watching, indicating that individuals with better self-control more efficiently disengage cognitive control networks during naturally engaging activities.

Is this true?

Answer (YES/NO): NO